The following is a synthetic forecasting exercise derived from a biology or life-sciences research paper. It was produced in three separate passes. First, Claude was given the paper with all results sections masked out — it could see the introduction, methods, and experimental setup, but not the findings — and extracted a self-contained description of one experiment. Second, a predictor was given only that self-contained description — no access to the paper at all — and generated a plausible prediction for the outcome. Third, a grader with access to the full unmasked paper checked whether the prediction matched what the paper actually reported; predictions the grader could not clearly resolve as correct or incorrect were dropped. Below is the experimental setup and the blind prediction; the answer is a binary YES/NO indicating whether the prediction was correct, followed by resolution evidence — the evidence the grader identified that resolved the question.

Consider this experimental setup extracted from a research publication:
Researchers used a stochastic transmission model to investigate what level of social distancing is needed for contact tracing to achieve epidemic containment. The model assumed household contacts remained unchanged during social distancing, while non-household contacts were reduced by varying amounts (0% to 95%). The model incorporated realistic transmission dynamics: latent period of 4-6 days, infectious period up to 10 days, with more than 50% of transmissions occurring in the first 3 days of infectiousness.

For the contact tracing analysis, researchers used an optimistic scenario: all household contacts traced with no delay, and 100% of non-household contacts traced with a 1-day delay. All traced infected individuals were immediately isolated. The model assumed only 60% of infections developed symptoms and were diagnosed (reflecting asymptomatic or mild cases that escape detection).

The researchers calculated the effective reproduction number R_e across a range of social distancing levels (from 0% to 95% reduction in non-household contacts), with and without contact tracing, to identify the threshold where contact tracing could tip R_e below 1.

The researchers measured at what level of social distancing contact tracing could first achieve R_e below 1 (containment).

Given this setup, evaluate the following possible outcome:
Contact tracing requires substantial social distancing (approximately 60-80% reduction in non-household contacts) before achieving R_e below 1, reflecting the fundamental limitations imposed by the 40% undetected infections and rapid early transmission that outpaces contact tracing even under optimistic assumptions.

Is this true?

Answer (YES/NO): NO